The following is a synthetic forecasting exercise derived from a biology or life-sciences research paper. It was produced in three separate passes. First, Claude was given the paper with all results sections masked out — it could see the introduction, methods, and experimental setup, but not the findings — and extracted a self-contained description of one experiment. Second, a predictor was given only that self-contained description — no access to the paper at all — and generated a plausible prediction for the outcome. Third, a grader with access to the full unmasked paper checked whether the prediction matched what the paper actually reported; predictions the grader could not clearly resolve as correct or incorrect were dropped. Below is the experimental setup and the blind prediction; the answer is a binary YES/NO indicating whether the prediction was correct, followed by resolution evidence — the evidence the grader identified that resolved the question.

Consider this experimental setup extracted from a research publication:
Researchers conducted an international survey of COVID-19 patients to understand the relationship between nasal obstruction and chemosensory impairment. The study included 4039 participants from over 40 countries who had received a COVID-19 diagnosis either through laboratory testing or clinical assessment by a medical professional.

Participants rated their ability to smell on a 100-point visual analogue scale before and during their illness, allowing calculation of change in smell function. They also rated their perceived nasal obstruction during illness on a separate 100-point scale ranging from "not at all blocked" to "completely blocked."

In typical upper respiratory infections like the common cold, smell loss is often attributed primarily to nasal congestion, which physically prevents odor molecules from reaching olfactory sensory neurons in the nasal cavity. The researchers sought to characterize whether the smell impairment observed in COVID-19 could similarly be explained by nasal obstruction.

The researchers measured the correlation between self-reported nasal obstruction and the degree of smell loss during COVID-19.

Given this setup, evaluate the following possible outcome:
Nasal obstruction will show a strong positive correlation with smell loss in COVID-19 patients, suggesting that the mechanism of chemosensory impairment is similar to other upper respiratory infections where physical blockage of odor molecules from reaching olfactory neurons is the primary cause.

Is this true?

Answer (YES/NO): NO